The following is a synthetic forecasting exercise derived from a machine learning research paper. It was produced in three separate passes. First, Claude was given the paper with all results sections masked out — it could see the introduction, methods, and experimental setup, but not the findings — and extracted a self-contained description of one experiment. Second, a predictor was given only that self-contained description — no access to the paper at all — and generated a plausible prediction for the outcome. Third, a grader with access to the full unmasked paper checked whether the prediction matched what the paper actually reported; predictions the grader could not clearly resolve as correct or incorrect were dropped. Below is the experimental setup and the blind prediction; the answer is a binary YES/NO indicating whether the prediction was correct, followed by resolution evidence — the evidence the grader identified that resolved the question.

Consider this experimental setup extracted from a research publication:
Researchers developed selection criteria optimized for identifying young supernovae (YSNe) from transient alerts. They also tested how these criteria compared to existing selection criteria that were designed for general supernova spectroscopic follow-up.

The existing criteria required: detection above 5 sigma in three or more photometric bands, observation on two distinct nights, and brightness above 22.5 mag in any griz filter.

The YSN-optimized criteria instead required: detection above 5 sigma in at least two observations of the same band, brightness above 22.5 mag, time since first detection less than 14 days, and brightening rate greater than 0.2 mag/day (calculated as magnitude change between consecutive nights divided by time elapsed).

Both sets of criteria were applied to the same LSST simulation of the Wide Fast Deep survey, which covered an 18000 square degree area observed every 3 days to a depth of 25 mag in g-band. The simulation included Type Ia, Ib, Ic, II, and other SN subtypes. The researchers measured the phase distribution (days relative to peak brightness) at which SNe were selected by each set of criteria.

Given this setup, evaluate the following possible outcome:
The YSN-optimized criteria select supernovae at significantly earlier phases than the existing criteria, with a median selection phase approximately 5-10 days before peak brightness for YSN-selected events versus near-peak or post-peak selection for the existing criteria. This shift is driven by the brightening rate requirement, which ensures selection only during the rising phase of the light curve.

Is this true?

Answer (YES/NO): NO